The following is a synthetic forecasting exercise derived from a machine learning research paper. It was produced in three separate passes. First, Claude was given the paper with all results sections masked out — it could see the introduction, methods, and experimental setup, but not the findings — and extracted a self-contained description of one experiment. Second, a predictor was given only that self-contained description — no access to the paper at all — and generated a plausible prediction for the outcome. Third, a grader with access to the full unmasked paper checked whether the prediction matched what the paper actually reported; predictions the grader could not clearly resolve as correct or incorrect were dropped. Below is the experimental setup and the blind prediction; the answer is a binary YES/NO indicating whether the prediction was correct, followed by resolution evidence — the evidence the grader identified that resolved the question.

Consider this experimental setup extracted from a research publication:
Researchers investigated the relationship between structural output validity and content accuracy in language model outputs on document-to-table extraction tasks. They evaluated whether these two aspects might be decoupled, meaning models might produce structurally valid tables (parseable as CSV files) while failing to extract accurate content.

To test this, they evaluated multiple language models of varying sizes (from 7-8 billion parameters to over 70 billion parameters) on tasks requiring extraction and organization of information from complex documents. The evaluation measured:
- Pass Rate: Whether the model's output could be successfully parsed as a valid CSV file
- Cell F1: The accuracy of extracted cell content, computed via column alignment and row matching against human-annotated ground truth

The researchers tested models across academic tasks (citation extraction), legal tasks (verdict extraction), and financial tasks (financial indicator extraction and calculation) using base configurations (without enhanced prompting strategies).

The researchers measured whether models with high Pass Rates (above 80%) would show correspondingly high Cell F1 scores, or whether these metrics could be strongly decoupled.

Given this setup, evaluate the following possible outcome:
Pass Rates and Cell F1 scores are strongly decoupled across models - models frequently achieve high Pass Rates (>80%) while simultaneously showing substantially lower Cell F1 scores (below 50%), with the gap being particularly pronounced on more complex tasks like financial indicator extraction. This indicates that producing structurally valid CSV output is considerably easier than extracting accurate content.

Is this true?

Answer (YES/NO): YES